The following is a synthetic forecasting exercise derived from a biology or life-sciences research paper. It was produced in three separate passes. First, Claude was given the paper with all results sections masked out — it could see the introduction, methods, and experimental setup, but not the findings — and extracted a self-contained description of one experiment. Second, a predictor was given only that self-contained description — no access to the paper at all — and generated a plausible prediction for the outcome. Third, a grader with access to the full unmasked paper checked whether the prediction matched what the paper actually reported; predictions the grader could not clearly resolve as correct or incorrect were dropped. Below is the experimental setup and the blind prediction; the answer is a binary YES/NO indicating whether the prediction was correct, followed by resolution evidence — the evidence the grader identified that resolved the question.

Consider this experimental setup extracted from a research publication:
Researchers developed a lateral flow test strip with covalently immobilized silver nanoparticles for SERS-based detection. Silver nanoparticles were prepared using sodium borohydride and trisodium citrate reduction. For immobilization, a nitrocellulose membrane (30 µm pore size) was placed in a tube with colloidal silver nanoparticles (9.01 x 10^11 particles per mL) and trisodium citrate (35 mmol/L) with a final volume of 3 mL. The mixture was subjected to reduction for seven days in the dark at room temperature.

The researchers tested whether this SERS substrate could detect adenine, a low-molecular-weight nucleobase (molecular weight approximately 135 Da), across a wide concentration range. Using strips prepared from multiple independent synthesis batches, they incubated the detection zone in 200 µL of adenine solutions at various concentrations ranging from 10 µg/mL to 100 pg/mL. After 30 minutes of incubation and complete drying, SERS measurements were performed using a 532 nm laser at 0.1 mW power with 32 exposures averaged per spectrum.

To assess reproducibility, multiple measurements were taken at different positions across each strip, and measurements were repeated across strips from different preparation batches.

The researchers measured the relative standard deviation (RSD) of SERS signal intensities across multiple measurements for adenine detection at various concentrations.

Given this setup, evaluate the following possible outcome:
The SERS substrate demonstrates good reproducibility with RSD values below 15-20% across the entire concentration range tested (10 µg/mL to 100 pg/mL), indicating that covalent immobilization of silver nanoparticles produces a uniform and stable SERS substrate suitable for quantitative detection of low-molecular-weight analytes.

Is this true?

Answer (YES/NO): NO